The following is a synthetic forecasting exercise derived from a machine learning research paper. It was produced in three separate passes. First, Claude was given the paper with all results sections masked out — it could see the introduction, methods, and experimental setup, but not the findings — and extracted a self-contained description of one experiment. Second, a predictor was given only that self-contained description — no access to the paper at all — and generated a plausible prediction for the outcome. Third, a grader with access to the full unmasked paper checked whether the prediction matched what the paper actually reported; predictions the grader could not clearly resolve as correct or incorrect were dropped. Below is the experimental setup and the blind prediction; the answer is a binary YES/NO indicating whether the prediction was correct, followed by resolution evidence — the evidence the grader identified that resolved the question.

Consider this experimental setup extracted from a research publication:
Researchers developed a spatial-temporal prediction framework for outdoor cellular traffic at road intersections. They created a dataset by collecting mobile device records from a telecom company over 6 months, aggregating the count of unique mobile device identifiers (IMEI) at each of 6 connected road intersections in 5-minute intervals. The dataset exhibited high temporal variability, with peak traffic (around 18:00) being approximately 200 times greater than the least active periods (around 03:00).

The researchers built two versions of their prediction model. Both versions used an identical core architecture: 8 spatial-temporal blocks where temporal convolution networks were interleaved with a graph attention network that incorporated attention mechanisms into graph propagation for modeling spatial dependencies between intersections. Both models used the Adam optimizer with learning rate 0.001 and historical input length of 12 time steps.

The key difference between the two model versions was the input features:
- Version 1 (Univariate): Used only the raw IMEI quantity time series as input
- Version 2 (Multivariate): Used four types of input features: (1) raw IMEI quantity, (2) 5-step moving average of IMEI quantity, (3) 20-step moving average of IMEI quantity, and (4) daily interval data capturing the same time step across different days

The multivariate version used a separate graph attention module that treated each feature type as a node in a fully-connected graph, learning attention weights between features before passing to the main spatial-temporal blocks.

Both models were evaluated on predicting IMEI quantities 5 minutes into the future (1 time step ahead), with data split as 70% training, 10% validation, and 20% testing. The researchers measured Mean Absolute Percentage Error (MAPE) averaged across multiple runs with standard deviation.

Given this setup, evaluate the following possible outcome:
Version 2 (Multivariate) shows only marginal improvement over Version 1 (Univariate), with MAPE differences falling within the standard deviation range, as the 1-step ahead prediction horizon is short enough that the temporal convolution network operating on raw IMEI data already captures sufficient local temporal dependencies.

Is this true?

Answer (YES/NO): NO